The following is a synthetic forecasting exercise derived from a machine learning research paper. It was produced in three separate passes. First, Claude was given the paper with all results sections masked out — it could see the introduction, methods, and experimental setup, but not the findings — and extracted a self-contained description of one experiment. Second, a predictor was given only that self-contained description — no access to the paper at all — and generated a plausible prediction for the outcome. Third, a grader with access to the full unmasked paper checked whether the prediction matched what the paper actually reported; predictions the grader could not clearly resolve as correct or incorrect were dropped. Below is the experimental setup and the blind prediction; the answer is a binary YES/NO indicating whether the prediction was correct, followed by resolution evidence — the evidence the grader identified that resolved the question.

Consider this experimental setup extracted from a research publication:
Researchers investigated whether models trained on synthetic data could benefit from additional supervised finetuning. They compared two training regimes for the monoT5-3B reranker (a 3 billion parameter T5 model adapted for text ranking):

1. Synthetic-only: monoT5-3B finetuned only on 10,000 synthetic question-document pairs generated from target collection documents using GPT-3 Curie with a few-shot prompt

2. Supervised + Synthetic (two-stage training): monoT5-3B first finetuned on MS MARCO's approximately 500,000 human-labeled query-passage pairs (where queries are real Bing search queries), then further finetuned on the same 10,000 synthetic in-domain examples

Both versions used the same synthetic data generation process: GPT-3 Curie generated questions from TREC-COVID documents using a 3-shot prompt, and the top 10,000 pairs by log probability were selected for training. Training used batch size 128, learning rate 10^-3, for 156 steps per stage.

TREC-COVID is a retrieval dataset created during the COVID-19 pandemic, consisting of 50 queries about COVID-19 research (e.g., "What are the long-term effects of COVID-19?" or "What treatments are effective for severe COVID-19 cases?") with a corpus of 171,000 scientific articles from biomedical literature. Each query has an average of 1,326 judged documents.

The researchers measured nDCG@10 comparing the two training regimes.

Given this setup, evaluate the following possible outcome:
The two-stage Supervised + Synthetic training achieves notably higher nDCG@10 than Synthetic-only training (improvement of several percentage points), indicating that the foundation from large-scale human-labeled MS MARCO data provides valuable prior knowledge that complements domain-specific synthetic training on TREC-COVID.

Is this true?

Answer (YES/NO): YES